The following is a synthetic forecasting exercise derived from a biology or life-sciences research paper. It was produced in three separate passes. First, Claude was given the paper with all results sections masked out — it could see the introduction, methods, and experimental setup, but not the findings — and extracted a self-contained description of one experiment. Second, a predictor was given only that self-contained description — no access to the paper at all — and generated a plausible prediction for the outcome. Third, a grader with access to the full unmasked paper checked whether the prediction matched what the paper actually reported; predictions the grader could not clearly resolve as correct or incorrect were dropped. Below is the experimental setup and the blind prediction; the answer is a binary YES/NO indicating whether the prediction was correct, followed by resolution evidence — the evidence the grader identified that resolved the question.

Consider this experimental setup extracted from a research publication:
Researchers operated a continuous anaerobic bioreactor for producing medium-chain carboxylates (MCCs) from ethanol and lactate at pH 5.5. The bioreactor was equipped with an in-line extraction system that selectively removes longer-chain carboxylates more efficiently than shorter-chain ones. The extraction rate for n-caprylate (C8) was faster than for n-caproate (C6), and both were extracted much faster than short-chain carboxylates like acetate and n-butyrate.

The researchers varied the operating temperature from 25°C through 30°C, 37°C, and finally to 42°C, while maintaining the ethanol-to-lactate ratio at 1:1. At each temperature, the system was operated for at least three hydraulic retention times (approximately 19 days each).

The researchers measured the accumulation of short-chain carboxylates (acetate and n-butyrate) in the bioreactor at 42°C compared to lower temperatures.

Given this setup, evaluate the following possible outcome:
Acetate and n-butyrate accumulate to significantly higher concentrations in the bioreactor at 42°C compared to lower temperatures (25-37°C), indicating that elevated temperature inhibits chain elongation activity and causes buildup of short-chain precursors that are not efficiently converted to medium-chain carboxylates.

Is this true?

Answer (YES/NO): YES